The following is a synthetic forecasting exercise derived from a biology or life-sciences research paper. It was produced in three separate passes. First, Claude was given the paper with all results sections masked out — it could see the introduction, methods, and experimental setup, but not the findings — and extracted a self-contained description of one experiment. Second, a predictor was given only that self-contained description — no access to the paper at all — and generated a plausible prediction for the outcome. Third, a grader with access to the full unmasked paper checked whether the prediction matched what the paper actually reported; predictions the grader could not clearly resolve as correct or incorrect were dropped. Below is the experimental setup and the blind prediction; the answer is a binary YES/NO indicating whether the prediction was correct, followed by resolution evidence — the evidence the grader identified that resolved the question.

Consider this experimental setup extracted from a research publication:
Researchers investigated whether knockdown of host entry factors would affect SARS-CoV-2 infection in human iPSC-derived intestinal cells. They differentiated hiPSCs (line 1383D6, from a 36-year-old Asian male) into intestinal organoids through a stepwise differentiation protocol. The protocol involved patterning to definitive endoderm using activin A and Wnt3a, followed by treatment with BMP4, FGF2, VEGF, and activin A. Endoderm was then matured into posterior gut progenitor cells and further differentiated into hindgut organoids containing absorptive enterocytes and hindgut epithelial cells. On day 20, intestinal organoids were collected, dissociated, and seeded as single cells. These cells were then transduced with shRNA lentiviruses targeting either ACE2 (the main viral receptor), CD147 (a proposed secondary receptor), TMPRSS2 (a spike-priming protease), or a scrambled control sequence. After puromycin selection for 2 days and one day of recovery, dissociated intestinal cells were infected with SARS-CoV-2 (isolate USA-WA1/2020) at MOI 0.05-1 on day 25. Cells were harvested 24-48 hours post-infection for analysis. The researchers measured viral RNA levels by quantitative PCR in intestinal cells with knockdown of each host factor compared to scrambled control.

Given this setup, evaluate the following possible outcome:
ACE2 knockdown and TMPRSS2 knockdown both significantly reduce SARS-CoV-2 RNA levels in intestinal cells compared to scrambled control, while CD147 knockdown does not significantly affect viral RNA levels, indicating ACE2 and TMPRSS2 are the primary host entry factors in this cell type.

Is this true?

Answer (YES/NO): NO